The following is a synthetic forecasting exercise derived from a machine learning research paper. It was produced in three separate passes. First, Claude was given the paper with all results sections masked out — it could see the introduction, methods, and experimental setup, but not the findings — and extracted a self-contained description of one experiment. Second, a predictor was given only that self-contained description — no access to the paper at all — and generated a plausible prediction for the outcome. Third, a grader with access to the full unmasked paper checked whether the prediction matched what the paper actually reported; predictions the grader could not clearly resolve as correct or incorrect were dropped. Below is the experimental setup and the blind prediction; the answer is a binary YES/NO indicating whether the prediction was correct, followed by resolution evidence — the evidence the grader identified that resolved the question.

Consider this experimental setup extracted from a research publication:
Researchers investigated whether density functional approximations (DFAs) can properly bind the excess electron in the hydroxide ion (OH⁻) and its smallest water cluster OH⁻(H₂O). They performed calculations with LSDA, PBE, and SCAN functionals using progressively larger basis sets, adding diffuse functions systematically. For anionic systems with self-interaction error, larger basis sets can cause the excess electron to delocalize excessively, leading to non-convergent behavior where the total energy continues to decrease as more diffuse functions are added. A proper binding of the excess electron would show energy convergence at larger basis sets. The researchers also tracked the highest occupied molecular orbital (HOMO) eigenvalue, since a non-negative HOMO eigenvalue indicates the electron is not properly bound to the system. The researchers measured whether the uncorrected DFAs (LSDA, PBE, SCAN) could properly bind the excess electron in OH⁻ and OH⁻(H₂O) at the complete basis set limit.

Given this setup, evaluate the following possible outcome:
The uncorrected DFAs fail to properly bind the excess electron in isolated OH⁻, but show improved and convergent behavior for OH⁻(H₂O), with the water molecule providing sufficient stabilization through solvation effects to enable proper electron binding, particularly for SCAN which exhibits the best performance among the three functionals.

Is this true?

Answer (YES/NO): NO